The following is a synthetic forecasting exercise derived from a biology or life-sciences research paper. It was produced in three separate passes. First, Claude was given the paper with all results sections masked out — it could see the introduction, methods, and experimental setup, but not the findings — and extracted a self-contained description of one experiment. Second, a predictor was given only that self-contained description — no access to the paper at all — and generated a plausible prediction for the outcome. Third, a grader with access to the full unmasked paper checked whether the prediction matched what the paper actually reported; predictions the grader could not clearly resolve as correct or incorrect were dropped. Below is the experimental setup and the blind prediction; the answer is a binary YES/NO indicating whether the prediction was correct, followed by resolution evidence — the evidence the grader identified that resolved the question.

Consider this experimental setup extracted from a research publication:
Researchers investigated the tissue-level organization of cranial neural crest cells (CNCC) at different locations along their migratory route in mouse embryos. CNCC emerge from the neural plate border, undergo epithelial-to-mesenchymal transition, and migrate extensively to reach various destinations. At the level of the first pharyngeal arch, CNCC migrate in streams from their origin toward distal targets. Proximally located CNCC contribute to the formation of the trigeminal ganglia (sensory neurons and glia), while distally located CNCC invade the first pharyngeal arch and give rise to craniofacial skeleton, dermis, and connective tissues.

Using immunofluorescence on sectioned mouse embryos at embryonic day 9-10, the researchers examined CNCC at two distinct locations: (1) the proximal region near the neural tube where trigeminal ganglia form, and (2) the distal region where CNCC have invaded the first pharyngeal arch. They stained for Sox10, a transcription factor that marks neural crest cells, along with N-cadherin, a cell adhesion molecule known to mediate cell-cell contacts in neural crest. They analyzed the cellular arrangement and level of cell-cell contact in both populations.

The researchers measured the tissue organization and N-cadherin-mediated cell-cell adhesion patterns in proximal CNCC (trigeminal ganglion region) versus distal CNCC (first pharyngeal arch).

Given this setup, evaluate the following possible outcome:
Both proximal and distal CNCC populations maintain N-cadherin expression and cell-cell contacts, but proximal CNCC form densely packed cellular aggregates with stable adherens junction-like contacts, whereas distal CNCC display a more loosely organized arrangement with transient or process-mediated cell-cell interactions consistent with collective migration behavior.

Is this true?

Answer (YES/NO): NO